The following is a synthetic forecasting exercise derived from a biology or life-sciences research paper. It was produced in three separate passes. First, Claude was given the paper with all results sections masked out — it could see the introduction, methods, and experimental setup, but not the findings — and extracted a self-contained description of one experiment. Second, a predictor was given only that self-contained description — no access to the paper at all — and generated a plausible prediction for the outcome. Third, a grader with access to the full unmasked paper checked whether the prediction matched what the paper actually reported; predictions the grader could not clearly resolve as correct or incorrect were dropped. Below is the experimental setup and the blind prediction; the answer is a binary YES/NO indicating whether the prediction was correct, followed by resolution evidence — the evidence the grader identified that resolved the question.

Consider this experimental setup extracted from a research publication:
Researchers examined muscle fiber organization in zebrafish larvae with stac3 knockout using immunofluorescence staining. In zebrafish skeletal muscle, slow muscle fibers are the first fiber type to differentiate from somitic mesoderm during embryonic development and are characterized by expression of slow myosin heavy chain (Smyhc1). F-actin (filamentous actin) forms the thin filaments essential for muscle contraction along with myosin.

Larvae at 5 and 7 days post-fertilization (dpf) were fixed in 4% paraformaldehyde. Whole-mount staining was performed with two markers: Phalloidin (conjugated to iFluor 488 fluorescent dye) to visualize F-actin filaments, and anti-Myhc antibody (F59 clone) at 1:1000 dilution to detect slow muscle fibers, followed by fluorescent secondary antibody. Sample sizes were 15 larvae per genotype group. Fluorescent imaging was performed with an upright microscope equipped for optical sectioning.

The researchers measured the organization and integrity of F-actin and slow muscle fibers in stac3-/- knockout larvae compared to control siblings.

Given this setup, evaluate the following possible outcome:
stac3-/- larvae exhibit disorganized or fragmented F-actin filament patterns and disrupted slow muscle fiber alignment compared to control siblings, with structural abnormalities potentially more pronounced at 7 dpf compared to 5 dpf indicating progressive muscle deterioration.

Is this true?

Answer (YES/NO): YES